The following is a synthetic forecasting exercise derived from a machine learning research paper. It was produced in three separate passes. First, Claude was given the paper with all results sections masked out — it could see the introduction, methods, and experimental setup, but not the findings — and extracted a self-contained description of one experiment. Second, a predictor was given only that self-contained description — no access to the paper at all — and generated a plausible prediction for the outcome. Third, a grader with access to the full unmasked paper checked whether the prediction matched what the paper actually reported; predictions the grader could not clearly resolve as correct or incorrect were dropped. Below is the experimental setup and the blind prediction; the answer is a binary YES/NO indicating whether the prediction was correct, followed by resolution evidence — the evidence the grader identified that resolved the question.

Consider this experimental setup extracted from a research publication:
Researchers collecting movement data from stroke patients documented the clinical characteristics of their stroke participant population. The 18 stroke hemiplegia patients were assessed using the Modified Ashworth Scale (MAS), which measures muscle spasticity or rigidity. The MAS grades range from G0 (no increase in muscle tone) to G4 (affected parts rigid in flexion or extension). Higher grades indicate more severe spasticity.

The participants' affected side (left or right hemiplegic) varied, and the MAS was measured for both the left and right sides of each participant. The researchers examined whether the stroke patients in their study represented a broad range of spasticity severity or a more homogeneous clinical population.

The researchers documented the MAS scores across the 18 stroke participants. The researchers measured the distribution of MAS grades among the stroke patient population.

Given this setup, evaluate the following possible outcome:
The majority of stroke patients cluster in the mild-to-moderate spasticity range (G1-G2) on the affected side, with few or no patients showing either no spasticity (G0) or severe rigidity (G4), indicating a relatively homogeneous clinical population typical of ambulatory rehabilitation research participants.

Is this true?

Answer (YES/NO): NO